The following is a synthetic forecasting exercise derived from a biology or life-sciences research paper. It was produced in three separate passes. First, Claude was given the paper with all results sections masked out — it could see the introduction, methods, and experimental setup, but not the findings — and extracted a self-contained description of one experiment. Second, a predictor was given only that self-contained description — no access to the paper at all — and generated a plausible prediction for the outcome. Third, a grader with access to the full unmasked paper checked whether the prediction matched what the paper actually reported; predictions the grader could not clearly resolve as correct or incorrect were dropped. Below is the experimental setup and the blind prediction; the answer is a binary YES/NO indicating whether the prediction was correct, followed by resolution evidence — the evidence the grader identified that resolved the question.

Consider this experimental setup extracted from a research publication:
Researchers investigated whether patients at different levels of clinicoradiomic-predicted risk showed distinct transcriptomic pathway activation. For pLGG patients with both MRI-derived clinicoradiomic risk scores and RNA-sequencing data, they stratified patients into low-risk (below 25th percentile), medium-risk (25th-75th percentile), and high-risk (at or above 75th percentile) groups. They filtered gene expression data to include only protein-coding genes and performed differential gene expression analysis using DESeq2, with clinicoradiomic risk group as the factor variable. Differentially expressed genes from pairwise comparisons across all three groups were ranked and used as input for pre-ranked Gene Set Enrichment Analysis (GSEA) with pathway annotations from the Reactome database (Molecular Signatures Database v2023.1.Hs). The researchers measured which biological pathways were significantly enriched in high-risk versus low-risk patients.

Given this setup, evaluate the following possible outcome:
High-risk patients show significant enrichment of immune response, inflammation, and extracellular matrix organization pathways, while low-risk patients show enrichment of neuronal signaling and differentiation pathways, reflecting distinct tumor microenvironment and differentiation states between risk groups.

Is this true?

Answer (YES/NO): NO